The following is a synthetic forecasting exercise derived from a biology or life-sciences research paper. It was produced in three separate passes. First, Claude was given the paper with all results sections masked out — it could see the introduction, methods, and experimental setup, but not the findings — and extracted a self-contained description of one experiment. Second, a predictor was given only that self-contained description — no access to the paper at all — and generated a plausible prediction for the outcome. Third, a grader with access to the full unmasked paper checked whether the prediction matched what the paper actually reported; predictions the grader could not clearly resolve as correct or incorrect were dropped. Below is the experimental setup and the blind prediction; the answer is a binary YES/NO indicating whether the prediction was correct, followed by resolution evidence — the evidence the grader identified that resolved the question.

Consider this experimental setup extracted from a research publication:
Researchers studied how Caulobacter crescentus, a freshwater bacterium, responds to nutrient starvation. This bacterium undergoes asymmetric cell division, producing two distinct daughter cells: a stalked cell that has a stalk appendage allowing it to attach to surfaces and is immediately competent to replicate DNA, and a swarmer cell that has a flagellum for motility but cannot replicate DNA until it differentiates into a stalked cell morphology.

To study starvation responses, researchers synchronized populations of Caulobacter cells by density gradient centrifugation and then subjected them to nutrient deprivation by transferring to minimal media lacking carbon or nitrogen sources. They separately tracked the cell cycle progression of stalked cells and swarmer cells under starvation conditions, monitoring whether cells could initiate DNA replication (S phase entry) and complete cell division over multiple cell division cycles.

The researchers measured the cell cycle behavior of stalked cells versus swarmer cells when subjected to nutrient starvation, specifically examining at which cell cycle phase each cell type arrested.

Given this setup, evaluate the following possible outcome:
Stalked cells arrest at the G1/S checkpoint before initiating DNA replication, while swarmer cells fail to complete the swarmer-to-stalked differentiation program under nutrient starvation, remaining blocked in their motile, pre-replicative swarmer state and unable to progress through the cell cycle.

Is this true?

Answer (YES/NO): NO